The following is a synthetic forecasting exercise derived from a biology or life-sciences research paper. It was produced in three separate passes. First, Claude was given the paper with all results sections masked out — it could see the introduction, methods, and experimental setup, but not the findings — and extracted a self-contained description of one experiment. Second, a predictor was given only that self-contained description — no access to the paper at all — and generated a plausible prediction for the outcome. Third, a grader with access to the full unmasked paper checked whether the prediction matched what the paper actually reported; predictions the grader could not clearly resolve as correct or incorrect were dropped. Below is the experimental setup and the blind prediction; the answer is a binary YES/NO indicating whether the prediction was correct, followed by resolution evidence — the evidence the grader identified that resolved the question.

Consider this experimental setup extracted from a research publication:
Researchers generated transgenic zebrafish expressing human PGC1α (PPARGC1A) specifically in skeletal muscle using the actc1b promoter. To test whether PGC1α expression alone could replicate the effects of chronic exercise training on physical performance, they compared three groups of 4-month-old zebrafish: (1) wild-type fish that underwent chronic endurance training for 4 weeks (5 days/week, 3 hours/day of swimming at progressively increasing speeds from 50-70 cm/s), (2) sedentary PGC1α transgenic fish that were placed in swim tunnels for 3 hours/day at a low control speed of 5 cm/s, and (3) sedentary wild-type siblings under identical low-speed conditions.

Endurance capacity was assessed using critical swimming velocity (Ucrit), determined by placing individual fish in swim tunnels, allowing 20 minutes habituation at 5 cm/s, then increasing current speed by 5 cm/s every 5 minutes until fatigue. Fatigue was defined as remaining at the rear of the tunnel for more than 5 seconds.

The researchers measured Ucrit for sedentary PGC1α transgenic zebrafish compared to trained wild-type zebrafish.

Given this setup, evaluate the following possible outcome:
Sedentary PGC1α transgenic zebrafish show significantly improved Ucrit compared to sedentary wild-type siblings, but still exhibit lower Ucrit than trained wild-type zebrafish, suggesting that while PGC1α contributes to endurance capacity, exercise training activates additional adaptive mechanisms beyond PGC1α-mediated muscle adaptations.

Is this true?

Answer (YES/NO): NO